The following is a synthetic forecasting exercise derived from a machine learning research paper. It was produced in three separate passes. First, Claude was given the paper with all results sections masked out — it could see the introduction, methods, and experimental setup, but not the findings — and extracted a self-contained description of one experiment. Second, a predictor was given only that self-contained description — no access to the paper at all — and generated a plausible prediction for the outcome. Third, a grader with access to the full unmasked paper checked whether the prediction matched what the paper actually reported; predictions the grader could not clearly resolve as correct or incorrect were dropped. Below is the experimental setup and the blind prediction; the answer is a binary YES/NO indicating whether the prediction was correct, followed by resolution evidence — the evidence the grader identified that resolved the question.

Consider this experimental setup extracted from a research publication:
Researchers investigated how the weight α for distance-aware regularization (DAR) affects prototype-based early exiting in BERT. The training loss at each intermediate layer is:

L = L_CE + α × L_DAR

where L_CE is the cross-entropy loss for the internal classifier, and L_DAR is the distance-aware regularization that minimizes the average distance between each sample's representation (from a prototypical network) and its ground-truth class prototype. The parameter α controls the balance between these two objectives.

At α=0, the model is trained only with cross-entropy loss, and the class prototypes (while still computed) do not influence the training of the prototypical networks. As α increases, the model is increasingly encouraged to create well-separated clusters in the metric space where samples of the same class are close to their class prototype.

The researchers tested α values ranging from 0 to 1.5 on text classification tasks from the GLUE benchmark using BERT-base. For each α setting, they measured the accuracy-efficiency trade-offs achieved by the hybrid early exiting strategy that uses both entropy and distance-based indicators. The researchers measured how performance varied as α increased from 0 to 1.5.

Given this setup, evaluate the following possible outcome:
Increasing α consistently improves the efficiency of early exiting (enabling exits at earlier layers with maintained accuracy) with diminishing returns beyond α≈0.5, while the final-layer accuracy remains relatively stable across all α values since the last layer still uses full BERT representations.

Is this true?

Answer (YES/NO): NO